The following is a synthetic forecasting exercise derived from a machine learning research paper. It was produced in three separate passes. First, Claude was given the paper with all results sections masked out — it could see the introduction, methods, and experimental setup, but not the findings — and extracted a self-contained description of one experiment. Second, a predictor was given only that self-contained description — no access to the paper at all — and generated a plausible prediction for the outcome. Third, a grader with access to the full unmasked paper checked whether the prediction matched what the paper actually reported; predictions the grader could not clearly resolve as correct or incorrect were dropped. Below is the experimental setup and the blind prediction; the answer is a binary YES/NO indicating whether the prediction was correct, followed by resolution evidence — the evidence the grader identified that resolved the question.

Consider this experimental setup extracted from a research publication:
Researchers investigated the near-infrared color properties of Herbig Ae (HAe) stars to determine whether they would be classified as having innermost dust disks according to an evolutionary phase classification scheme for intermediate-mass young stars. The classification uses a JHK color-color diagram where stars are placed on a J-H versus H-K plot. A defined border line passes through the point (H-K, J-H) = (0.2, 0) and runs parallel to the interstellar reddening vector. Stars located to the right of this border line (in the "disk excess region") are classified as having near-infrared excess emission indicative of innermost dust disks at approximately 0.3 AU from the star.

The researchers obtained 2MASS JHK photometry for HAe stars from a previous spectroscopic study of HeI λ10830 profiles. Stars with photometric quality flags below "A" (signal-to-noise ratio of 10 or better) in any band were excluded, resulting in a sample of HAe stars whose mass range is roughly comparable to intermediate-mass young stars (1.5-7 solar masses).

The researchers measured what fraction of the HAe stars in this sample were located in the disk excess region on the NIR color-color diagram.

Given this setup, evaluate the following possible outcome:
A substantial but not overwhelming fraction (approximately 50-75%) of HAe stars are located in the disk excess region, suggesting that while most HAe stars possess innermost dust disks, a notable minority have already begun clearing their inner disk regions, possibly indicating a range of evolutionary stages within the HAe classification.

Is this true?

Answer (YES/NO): NO